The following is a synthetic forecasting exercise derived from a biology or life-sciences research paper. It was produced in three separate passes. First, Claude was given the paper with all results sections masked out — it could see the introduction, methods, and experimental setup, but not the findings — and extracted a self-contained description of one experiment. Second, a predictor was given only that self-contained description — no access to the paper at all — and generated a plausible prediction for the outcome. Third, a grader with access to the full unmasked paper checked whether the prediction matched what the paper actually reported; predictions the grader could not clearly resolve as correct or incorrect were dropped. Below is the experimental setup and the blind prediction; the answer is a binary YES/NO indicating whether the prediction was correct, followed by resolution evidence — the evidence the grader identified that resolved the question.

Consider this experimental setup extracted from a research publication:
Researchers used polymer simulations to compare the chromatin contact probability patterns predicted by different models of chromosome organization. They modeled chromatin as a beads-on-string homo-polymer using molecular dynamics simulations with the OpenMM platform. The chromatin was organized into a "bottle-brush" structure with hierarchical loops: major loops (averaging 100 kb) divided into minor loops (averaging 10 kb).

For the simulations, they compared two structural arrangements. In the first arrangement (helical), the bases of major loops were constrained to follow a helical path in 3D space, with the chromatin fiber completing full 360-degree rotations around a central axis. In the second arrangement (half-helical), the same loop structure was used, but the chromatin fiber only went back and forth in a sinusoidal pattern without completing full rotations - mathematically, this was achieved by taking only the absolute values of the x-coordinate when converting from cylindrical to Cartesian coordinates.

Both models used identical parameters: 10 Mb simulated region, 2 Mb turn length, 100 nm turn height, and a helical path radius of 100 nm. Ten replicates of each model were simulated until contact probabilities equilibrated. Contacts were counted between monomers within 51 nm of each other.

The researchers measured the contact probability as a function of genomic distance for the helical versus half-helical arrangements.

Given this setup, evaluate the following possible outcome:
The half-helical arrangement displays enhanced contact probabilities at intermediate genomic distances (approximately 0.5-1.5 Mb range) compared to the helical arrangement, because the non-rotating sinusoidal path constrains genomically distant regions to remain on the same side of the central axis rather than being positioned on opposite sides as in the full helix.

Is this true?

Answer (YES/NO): YES